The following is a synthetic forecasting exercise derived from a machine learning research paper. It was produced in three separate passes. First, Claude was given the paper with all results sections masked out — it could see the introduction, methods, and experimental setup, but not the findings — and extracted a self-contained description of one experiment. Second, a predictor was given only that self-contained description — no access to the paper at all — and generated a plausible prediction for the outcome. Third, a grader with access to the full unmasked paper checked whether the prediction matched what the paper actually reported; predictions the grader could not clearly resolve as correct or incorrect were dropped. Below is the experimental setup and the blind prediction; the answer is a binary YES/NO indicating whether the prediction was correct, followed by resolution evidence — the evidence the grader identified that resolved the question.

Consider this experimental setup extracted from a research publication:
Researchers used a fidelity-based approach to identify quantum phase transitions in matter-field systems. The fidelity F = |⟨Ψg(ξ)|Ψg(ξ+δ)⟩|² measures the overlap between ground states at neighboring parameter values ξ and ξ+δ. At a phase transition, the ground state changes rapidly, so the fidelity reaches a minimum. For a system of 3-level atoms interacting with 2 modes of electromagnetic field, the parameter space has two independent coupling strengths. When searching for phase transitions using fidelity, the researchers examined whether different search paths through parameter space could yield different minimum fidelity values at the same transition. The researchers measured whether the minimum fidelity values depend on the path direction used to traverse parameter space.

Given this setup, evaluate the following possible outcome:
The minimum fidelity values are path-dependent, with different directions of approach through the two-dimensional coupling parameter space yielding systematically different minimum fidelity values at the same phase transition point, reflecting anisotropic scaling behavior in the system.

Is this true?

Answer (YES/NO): YES